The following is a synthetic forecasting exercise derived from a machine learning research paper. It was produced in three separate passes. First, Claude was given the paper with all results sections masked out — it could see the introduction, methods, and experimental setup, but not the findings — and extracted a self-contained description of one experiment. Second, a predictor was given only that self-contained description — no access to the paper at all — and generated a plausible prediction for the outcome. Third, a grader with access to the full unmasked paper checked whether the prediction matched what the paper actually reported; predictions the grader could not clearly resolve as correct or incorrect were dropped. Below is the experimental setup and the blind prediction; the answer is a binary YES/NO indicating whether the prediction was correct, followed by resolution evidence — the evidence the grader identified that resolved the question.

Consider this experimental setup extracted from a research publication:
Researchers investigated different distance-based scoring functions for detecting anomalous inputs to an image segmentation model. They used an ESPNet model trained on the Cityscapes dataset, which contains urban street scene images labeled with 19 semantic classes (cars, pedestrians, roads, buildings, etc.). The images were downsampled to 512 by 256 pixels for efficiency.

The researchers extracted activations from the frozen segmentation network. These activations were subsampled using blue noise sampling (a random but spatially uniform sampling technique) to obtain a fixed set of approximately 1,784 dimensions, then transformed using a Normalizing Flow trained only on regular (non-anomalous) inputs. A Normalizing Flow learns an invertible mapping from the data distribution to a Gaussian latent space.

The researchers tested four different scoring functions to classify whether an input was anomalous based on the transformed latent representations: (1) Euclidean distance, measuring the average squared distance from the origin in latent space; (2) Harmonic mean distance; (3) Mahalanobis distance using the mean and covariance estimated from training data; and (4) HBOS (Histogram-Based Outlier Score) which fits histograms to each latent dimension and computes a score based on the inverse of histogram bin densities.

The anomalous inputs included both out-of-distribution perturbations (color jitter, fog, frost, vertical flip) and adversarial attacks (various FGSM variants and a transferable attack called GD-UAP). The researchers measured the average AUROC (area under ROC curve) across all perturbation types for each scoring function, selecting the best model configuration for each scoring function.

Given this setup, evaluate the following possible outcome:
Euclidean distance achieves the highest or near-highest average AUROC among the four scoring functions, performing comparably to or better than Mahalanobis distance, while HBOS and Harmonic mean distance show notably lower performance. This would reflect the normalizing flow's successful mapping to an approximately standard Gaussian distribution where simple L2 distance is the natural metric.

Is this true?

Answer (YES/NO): NO